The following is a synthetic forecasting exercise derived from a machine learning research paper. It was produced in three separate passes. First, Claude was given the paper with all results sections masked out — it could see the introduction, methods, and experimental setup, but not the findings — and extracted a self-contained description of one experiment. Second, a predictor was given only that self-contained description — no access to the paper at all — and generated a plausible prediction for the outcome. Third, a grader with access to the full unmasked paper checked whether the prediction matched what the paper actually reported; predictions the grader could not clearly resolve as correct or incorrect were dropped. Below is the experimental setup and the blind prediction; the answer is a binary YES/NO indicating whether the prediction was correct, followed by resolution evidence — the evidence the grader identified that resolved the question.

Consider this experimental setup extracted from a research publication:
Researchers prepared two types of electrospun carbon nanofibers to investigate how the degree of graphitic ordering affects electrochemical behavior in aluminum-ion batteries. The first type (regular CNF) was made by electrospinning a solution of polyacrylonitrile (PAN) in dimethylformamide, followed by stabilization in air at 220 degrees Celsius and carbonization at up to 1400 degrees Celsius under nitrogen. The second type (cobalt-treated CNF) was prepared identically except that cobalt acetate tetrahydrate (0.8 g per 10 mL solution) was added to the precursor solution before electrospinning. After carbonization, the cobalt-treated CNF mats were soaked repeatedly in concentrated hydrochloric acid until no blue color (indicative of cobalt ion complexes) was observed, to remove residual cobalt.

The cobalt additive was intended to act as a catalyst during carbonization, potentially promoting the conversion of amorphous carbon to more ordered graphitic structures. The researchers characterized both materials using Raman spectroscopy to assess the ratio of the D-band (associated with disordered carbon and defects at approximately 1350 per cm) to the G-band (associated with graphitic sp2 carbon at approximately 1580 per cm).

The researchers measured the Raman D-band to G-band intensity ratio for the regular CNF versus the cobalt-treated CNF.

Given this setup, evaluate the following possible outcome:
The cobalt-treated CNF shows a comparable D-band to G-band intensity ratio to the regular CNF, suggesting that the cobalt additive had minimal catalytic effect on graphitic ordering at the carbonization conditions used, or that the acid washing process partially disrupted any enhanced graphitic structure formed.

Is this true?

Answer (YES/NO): NO